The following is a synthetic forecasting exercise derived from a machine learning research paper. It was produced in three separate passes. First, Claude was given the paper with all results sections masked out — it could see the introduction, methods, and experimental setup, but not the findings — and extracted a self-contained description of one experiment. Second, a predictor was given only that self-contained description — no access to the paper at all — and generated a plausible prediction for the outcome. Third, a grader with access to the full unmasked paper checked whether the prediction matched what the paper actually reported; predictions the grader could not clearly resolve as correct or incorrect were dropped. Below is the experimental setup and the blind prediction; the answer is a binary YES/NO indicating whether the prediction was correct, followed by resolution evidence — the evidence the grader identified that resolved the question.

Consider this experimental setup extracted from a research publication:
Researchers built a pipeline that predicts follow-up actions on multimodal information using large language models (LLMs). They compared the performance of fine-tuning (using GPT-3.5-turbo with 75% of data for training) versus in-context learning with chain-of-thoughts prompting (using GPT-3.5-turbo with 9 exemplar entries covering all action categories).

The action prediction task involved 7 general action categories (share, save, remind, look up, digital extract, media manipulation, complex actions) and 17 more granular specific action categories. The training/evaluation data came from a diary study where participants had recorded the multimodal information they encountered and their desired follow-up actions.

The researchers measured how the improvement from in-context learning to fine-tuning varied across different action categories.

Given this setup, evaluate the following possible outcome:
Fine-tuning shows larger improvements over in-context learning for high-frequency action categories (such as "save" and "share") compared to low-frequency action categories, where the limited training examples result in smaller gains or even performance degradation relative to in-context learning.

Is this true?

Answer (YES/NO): YES